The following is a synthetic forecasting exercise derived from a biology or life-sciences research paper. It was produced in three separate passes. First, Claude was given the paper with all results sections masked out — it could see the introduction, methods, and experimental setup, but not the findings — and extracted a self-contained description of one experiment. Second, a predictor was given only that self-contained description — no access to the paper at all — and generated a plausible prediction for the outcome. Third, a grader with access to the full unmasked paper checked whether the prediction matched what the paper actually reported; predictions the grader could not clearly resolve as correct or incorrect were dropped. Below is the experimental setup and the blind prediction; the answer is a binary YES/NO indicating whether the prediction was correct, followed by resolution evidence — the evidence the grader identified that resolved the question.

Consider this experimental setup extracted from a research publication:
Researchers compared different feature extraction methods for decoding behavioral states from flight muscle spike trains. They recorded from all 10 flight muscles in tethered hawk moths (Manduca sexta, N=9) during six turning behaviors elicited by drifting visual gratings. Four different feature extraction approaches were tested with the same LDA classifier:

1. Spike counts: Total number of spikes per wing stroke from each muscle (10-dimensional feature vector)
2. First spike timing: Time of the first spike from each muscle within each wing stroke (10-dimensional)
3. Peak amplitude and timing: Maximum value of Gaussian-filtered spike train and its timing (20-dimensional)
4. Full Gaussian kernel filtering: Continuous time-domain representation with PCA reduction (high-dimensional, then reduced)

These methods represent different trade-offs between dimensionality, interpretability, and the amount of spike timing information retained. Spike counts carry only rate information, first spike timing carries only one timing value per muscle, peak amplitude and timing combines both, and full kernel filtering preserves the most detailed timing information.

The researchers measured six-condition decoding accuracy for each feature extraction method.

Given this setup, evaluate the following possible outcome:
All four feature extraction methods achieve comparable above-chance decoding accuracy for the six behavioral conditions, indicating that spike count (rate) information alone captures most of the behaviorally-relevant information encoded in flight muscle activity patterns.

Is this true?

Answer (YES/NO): NO